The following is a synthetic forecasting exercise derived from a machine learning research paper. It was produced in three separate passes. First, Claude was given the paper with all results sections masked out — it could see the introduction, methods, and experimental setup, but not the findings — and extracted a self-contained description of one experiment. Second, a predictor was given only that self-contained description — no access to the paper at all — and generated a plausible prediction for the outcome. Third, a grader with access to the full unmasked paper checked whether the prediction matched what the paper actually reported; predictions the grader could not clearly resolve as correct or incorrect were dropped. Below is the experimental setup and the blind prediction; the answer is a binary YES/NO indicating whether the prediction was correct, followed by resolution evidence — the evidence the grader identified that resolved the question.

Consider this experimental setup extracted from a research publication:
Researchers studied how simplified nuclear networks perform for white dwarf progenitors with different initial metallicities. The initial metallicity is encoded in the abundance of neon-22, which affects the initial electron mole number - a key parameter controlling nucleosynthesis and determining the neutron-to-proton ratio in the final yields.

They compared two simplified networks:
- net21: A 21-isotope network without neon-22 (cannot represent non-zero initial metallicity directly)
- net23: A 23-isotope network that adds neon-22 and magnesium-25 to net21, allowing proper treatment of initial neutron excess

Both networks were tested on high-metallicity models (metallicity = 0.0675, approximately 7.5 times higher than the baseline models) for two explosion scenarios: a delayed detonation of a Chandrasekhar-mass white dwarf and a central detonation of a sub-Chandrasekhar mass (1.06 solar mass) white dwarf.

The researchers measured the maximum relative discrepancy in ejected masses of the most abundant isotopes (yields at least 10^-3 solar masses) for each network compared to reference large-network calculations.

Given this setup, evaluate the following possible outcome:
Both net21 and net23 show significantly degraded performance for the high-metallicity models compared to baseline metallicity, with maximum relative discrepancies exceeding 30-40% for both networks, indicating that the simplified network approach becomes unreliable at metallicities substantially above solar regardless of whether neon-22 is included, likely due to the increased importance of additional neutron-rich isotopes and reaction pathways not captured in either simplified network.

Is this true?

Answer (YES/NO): NO